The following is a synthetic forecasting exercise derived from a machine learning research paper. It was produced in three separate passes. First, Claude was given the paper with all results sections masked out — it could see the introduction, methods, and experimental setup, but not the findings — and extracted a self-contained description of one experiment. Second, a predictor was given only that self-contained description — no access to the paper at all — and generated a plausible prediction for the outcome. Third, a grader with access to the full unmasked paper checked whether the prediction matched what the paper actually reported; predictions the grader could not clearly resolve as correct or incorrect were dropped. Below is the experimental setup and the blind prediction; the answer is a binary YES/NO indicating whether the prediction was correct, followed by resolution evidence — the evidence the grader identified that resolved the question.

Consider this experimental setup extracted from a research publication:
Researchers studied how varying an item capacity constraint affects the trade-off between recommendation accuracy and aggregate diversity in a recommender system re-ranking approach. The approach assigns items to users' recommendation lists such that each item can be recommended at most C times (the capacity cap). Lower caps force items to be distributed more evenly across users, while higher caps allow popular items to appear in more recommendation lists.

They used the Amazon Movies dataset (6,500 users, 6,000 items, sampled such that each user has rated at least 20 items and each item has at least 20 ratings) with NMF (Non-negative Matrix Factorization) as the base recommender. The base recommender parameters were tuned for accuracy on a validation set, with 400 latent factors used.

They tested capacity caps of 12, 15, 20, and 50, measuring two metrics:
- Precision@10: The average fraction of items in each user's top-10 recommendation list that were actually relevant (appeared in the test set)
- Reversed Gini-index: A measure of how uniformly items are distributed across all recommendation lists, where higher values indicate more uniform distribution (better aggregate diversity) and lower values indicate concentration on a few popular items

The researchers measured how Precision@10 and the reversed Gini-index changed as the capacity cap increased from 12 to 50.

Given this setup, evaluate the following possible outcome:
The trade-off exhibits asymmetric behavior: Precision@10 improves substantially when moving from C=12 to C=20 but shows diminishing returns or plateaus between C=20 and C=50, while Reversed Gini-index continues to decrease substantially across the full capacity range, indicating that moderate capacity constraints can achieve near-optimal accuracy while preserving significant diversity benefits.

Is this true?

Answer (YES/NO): YES